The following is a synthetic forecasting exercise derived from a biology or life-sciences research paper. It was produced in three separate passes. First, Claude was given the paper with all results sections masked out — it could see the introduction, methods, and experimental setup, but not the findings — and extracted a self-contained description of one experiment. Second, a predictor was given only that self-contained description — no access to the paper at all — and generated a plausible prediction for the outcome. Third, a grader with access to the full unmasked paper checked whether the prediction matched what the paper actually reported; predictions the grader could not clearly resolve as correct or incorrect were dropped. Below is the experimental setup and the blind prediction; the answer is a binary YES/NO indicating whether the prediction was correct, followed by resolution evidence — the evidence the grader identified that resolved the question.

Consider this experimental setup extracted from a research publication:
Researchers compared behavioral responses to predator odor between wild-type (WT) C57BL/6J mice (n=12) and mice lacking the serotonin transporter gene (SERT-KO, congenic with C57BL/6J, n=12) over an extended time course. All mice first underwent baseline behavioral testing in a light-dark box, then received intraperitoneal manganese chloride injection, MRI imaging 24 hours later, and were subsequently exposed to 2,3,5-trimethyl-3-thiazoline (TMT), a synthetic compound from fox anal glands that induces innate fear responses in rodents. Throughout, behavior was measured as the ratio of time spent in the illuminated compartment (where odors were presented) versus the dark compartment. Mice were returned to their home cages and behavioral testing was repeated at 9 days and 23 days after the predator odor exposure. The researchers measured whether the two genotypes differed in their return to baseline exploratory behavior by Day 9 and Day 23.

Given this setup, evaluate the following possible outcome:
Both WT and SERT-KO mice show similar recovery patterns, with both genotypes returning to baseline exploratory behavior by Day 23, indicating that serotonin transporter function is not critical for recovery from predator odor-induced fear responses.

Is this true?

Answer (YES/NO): NO